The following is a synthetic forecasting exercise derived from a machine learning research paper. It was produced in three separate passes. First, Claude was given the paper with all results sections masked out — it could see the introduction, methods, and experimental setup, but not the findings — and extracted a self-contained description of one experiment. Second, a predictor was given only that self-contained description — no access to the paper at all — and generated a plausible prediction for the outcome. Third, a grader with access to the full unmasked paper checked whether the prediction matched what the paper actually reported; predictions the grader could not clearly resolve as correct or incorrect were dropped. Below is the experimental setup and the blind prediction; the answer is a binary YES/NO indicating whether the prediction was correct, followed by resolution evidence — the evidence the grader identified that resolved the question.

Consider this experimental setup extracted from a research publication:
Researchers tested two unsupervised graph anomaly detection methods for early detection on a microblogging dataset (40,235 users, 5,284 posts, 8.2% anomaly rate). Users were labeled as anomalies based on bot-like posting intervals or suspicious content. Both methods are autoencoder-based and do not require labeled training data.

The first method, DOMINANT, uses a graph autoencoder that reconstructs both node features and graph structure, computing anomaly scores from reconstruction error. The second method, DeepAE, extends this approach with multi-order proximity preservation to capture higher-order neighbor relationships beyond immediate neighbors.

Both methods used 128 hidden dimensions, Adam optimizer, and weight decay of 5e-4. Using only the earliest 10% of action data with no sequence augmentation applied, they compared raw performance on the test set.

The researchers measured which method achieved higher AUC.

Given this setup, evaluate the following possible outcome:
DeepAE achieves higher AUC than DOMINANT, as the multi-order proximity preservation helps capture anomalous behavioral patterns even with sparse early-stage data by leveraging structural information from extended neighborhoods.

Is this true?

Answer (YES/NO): NO